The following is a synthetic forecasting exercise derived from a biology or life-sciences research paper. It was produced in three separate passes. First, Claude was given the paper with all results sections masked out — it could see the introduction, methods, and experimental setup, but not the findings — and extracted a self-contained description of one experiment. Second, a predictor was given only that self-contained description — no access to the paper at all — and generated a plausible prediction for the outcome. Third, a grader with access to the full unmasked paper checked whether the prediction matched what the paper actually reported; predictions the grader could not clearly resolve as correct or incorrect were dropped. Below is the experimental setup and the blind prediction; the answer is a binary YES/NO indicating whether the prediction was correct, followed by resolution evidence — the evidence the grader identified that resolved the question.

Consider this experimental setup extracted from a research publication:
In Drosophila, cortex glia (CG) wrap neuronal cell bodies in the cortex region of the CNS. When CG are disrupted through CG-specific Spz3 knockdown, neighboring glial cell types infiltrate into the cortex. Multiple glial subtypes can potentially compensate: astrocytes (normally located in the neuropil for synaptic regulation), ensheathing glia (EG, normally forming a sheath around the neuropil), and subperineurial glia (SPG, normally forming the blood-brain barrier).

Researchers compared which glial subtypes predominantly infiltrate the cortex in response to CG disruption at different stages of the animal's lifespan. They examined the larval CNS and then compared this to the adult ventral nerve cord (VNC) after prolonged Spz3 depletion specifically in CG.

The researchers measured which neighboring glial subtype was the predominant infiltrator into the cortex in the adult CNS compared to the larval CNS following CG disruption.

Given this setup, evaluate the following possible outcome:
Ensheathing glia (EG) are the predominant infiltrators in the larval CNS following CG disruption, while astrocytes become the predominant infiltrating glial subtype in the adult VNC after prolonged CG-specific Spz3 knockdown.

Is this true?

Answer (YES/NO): NO